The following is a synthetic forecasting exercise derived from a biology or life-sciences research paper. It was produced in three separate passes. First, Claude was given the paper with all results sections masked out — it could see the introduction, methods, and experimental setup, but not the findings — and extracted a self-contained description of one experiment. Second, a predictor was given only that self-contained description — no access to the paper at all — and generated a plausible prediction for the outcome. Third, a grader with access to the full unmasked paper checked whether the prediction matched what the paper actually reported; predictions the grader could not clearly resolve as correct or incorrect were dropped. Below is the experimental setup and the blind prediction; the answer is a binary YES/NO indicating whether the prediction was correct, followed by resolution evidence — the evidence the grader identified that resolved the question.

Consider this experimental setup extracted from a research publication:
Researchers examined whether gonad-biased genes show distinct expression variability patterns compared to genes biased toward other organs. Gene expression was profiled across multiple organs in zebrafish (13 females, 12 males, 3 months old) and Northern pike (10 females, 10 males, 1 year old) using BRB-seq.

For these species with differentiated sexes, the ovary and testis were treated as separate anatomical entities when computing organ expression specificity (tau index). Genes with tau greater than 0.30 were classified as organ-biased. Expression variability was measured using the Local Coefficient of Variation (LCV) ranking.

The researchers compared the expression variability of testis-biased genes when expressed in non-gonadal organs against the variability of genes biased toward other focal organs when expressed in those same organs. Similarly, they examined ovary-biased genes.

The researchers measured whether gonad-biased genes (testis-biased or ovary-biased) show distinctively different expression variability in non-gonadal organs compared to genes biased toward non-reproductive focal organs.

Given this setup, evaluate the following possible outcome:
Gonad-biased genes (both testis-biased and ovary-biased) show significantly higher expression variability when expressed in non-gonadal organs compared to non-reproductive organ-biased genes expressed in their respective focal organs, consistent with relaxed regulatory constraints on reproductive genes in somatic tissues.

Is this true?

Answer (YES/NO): NO